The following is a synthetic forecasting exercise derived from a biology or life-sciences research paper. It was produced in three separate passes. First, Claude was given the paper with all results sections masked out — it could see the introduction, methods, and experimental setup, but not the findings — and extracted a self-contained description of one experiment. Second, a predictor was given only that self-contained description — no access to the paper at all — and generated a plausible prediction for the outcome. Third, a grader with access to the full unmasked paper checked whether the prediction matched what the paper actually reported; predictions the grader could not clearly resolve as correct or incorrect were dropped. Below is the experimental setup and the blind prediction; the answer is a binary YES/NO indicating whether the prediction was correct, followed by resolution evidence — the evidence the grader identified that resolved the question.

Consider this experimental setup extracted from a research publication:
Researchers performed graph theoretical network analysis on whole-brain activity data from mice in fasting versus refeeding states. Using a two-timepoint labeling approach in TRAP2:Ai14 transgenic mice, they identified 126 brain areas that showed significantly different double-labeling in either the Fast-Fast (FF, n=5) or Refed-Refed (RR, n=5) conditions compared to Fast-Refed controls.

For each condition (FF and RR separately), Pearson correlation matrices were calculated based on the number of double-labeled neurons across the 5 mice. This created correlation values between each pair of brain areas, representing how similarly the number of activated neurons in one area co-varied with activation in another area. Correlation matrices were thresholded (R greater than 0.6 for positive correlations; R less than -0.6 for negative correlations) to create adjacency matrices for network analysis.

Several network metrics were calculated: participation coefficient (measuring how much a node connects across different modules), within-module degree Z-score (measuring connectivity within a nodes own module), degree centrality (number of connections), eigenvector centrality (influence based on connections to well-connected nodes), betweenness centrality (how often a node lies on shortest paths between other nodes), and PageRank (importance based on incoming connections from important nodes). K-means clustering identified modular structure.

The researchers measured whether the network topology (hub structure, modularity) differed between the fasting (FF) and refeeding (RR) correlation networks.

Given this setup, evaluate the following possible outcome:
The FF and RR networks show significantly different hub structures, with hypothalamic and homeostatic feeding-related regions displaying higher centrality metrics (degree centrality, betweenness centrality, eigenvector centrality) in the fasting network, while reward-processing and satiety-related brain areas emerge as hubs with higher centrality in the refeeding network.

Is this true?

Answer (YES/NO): NO